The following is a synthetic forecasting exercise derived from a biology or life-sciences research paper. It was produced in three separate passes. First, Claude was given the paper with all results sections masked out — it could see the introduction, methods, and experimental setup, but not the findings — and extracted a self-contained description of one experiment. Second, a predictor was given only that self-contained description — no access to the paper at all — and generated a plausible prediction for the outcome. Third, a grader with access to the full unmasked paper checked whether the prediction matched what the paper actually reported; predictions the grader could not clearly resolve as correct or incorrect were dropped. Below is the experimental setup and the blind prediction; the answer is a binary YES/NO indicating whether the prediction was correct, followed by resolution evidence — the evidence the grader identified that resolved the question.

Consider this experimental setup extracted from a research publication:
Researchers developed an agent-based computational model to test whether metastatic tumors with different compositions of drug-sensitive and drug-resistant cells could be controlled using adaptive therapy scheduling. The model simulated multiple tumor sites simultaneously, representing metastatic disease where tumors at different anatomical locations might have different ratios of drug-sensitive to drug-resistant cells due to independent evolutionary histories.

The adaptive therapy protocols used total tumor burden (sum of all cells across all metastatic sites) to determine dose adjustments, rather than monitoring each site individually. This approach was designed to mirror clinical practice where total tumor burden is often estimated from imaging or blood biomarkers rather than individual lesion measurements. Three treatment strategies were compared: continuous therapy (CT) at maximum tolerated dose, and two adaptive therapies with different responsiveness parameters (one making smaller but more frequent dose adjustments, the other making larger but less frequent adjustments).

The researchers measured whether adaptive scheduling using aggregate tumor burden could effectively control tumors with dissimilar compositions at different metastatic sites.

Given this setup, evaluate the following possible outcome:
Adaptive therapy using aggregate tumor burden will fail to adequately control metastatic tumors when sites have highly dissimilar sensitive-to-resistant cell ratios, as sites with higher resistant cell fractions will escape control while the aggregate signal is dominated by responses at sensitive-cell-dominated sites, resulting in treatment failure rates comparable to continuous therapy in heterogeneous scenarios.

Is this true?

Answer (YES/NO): NO